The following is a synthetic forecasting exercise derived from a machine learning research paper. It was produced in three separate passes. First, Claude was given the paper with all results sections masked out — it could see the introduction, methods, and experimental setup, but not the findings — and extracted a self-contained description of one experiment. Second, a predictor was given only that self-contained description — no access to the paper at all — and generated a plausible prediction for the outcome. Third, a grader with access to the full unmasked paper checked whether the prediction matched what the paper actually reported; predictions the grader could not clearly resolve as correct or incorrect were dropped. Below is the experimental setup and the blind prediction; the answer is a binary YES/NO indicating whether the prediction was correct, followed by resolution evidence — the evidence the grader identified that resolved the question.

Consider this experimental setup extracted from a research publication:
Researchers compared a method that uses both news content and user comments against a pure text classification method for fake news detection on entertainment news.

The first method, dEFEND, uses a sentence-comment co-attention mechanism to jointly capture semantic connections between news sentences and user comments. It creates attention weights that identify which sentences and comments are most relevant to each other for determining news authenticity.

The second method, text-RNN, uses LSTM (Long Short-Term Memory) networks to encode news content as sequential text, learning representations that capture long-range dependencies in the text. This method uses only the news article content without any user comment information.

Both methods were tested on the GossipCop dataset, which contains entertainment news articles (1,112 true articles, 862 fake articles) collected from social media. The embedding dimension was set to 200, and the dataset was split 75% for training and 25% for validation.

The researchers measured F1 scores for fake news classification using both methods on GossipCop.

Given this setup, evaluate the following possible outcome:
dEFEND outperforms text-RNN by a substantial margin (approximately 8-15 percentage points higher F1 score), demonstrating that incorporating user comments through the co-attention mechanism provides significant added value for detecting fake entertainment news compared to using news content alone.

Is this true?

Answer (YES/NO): NO